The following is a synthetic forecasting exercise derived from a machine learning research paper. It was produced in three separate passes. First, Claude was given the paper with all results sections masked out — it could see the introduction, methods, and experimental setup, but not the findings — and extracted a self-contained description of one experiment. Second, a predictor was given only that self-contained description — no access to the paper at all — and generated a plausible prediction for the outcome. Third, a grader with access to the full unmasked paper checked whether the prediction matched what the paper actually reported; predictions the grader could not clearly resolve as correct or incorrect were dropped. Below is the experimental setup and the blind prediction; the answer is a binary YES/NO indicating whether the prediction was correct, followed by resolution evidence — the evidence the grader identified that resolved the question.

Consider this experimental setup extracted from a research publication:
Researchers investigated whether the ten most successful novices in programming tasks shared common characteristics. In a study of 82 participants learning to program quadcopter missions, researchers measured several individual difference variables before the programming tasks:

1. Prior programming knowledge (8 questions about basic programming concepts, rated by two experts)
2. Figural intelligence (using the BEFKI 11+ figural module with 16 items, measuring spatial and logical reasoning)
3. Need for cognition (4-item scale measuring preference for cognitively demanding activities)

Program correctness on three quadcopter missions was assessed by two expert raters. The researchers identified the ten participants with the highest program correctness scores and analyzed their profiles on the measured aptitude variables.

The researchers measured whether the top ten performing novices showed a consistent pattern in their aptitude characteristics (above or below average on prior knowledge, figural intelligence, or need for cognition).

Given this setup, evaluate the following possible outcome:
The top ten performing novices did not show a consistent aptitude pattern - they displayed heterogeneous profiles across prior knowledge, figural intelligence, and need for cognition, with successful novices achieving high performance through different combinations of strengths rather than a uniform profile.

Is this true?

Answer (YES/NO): NO